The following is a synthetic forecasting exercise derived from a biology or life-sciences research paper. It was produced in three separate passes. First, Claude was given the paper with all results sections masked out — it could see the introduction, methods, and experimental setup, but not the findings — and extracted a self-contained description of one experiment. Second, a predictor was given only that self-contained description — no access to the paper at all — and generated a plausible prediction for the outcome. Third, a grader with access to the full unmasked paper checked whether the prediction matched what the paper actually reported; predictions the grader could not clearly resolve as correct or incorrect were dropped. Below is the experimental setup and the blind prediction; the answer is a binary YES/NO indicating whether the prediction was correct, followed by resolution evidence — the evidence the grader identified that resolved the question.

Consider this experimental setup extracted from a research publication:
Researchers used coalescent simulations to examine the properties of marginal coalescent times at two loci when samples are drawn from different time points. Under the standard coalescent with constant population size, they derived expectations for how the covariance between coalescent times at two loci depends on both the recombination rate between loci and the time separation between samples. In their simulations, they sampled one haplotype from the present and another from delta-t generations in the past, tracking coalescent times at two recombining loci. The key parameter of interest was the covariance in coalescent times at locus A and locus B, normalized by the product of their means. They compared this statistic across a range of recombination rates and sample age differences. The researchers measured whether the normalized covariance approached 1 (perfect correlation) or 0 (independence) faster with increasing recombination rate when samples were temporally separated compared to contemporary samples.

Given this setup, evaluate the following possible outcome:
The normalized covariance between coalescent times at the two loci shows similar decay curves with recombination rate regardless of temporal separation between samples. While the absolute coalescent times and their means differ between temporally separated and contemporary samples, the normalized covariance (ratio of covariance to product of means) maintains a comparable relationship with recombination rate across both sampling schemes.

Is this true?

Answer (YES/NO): NO